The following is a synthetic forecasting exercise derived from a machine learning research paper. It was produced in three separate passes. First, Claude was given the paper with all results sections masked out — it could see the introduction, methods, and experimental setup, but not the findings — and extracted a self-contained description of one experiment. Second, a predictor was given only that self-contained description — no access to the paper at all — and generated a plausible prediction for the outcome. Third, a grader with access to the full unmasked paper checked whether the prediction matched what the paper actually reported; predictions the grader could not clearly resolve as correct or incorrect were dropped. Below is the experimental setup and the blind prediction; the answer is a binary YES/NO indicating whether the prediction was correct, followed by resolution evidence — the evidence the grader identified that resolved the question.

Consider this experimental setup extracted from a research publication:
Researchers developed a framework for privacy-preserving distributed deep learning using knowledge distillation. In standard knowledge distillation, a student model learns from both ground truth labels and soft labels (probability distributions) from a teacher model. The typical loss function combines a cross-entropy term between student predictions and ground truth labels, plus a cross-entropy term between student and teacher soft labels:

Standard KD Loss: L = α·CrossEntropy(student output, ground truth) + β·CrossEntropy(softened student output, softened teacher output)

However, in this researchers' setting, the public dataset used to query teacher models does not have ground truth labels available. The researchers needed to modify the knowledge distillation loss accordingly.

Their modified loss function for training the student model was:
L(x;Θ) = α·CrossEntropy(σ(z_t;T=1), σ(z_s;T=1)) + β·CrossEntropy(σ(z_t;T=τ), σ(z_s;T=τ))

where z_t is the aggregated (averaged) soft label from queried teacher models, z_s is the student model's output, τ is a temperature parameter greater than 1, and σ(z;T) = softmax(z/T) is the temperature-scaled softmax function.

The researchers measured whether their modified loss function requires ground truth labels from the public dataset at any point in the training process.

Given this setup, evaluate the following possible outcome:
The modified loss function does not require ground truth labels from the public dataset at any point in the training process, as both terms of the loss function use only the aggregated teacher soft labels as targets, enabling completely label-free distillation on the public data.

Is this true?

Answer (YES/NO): YES